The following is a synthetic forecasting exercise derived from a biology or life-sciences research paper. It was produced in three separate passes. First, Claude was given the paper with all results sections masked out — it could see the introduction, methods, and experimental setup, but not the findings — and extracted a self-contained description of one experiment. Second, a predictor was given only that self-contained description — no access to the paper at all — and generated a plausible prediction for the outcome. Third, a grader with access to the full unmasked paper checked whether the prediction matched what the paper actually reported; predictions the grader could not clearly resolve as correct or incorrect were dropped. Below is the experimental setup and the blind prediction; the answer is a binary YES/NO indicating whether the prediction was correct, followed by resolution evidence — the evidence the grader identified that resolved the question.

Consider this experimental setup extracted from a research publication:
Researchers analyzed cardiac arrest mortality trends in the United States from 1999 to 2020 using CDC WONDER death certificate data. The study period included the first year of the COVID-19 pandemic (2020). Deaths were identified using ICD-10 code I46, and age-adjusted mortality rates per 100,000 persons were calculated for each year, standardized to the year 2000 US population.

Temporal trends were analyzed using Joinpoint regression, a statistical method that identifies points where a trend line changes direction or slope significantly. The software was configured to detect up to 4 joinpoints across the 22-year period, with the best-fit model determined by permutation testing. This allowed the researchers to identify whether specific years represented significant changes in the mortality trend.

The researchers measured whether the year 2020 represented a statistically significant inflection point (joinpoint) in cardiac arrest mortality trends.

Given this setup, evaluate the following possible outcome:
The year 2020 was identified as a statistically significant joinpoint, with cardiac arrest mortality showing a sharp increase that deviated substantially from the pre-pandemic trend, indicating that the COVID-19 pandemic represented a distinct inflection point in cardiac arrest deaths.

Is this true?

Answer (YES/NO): NO